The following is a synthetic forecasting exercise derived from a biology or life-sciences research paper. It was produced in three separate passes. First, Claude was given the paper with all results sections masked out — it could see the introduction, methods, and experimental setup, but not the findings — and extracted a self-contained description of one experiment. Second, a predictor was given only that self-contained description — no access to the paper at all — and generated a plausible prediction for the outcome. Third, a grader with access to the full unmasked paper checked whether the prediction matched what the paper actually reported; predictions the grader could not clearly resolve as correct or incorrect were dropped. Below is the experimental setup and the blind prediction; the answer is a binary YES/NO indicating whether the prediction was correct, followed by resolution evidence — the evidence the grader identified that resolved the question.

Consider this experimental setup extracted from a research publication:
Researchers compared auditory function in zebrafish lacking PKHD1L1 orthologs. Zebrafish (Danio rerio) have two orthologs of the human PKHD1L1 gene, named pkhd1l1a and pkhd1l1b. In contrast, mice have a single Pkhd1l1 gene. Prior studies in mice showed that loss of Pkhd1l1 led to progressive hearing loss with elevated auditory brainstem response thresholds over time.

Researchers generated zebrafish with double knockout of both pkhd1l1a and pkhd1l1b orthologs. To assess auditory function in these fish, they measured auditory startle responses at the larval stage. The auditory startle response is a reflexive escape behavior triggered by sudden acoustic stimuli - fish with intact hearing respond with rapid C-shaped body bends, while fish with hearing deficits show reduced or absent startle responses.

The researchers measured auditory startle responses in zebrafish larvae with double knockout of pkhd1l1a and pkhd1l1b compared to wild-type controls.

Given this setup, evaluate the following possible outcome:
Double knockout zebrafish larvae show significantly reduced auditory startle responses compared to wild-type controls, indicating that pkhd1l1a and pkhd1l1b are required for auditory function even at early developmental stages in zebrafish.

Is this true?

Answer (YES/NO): YES